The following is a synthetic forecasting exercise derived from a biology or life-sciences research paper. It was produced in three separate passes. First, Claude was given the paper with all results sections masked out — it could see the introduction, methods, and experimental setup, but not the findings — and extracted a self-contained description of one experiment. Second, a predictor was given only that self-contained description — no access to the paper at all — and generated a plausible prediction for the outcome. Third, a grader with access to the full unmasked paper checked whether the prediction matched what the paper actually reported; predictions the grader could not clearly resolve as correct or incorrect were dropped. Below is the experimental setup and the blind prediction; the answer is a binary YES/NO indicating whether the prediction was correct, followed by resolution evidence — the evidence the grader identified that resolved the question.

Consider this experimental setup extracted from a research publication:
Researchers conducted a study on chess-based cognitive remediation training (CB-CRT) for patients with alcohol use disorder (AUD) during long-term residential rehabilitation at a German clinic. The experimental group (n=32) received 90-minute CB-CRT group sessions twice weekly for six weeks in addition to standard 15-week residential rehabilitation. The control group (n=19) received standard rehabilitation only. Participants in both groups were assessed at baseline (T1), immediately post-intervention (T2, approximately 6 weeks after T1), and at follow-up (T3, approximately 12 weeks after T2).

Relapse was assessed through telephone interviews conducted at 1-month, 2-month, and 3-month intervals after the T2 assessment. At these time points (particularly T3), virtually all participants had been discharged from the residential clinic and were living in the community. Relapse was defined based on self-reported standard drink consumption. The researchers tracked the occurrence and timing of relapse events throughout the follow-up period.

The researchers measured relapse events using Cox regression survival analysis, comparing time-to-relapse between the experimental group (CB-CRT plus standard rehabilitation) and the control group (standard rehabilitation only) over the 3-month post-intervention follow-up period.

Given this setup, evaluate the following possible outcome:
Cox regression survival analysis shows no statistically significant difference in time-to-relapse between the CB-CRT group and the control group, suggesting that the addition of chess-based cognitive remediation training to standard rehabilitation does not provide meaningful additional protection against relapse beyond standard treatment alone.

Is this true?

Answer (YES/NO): YES